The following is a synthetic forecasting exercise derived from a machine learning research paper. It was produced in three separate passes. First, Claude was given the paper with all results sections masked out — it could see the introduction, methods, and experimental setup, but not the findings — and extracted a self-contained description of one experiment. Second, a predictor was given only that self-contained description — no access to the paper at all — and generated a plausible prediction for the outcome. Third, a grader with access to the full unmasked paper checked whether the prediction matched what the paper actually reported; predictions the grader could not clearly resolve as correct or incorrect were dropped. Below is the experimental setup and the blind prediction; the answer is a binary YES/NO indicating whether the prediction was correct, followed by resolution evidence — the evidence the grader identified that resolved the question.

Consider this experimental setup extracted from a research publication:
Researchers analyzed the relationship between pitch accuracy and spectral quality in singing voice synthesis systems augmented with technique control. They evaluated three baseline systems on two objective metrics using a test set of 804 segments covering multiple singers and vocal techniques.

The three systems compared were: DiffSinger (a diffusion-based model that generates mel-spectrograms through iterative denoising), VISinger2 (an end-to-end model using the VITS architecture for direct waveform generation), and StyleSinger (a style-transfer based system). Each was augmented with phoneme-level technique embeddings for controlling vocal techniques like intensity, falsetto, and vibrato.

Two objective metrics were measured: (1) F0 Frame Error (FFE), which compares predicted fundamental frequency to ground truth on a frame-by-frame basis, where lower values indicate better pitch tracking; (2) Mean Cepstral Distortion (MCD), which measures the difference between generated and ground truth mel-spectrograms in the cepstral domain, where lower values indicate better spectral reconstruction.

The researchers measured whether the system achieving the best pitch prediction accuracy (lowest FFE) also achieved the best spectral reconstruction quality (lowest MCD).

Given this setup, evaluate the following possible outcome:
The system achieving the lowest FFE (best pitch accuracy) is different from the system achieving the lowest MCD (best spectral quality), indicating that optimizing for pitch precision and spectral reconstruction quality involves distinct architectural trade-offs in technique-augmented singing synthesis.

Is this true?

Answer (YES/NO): NO